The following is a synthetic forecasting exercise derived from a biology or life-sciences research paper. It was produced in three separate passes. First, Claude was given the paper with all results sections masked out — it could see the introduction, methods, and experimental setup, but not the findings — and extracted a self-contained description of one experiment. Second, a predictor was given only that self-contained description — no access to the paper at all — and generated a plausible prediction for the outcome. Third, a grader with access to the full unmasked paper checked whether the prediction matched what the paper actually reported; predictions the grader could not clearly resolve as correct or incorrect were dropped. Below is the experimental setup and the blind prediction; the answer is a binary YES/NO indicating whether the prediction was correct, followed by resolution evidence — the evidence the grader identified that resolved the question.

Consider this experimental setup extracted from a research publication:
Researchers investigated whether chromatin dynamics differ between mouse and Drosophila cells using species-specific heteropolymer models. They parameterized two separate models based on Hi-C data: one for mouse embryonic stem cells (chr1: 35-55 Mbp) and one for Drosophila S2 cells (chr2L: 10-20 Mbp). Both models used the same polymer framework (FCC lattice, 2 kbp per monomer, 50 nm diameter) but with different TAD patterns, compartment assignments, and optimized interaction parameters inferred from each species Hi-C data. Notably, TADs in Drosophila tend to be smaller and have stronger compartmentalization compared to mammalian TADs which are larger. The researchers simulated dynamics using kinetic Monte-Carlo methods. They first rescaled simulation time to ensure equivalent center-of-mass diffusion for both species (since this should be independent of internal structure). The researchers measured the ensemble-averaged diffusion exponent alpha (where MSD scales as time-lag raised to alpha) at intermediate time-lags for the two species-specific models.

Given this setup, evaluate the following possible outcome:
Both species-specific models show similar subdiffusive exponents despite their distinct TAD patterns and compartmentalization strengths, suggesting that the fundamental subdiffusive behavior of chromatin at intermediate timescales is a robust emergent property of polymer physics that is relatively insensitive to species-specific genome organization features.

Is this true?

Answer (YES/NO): NO